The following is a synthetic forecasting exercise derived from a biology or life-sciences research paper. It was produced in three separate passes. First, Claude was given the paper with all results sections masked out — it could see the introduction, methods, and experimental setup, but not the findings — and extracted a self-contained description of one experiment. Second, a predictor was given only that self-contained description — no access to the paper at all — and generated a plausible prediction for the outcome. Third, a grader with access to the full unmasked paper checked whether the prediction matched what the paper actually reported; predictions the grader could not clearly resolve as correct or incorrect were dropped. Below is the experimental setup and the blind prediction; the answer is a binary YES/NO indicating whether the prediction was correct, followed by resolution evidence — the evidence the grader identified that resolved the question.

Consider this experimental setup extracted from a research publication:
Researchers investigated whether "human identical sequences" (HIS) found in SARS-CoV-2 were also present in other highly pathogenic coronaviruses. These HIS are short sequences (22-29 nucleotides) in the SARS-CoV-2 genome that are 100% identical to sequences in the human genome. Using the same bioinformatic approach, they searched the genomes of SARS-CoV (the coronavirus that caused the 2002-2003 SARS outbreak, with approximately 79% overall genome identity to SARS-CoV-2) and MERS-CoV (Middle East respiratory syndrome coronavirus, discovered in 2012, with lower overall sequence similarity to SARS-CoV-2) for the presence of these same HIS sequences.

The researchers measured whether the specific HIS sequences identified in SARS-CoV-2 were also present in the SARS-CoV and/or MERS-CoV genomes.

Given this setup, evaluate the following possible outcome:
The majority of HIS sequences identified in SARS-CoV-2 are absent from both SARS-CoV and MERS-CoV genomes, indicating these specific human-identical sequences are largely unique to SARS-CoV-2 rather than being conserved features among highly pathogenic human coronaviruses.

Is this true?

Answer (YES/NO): YES